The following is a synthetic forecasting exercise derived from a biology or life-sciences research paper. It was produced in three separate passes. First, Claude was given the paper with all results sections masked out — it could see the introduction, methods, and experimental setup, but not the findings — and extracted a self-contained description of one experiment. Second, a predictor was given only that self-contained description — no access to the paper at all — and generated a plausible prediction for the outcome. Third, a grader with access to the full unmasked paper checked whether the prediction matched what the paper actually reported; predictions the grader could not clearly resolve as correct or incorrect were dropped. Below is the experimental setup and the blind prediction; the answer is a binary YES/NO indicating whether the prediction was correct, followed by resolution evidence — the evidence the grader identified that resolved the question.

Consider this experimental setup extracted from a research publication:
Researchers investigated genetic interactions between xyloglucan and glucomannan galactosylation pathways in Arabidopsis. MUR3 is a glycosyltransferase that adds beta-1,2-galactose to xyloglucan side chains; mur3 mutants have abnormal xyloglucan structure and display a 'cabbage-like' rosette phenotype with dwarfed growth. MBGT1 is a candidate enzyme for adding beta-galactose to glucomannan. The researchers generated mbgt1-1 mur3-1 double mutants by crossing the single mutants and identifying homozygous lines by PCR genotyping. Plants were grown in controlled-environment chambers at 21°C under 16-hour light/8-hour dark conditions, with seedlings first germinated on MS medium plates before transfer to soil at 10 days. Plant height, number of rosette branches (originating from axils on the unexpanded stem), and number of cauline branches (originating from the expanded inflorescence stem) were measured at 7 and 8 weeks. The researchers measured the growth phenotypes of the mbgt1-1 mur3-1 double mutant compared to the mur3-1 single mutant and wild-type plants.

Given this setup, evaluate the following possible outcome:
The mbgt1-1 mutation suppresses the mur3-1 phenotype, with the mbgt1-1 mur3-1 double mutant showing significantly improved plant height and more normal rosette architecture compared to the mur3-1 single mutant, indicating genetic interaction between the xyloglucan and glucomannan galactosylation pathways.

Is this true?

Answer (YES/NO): NO